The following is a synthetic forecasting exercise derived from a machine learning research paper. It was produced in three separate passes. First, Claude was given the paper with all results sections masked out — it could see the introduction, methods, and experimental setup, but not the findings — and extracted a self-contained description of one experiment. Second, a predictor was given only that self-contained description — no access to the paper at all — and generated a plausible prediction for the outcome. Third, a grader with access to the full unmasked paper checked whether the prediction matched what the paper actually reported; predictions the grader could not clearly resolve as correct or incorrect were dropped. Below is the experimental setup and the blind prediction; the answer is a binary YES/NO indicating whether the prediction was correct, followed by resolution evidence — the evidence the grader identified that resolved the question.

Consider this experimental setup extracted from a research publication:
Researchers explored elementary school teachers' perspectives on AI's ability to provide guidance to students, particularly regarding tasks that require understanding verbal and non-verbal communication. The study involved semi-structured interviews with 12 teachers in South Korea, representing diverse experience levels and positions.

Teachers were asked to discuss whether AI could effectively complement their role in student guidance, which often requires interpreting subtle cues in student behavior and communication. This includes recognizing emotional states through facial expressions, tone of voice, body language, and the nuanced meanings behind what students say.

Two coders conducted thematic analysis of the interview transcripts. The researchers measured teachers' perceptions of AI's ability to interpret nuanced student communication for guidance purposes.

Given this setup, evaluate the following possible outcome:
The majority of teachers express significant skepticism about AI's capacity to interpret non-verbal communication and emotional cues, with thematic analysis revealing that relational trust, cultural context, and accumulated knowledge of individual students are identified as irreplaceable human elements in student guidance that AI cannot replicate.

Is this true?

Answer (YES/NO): NO